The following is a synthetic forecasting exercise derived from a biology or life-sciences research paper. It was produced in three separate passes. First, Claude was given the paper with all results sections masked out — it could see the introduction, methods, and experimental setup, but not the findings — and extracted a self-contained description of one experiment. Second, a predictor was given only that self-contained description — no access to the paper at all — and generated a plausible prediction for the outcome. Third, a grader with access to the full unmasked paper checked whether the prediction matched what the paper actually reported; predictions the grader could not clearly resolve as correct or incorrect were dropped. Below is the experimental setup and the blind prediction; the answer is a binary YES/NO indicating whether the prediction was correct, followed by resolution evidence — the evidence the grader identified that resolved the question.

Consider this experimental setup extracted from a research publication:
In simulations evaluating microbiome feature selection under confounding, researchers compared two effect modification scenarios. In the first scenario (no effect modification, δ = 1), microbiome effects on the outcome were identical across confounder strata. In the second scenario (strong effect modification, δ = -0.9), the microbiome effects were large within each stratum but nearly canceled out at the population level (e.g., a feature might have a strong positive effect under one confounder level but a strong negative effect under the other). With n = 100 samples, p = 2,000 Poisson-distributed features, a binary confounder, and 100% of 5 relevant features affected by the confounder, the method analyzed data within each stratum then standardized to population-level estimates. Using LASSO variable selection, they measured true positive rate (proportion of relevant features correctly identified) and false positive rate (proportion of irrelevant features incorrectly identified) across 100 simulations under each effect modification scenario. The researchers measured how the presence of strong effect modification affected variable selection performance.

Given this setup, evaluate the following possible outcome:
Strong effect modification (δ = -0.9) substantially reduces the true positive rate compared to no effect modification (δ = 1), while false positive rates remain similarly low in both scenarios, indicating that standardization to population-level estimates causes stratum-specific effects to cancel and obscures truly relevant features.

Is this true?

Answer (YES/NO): NO